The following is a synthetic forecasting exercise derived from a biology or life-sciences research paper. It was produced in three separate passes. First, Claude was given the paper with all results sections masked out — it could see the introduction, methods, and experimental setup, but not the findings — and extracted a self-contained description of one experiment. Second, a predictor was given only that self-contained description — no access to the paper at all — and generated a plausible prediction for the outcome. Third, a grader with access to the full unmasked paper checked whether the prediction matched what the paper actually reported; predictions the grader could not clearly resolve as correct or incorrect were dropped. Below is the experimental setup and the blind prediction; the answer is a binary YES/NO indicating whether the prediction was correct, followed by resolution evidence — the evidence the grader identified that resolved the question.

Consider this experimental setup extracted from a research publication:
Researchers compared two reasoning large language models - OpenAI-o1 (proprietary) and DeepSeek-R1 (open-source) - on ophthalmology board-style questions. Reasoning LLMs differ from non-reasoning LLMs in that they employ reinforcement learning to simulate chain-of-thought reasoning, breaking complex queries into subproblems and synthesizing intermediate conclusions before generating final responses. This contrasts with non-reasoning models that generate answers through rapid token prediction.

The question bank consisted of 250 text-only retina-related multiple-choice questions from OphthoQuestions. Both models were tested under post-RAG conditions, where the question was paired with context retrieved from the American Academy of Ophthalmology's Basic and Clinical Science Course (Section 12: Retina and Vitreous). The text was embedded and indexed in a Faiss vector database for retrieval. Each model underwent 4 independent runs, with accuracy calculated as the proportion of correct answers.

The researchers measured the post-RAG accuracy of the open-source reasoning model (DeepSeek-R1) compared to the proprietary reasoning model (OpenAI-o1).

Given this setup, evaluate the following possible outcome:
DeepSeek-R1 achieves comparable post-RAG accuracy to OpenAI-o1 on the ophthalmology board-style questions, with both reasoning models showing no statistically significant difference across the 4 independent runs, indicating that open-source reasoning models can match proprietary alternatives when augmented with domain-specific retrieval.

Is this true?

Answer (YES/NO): NO